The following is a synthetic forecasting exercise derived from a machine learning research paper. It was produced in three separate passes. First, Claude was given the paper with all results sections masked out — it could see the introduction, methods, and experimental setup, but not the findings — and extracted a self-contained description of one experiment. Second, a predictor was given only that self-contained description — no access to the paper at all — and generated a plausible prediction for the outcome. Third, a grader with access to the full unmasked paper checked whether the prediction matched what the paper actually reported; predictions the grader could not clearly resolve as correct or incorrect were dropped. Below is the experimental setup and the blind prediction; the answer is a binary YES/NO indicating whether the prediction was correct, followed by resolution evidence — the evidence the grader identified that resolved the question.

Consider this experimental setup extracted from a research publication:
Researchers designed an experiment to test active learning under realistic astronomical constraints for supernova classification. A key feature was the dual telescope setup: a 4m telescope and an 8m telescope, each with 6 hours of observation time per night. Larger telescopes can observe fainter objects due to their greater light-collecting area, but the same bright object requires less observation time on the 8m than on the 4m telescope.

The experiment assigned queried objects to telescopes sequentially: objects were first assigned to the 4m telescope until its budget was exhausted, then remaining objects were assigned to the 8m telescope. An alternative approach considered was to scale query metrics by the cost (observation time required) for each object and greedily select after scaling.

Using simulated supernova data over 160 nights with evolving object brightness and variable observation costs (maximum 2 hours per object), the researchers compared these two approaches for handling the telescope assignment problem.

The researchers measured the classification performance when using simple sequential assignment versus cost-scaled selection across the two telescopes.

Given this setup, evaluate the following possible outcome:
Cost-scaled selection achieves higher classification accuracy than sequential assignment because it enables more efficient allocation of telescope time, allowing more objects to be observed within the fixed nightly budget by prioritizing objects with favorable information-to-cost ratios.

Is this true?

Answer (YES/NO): NO